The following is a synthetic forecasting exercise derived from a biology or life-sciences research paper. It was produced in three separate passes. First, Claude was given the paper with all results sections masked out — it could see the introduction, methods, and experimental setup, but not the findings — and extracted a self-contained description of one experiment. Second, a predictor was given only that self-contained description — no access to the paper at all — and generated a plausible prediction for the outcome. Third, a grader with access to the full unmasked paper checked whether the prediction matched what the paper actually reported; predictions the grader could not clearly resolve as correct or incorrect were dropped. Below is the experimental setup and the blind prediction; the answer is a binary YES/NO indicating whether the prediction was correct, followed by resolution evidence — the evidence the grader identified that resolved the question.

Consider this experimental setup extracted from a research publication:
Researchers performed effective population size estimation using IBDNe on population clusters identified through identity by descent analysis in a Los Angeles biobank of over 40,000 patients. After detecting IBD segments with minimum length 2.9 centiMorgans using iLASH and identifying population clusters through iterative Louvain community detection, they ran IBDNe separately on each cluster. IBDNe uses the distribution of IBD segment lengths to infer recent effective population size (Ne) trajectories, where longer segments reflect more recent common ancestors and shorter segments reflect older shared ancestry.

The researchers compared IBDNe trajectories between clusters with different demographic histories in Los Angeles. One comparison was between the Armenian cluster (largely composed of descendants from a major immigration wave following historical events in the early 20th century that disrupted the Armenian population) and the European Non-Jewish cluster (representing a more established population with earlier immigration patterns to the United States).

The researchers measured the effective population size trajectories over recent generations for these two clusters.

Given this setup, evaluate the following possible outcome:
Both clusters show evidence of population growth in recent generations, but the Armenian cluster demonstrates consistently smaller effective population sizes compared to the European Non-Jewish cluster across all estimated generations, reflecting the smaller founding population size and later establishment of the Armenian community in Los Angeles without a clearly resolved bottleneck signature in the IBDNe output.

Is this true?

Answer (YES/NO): NO